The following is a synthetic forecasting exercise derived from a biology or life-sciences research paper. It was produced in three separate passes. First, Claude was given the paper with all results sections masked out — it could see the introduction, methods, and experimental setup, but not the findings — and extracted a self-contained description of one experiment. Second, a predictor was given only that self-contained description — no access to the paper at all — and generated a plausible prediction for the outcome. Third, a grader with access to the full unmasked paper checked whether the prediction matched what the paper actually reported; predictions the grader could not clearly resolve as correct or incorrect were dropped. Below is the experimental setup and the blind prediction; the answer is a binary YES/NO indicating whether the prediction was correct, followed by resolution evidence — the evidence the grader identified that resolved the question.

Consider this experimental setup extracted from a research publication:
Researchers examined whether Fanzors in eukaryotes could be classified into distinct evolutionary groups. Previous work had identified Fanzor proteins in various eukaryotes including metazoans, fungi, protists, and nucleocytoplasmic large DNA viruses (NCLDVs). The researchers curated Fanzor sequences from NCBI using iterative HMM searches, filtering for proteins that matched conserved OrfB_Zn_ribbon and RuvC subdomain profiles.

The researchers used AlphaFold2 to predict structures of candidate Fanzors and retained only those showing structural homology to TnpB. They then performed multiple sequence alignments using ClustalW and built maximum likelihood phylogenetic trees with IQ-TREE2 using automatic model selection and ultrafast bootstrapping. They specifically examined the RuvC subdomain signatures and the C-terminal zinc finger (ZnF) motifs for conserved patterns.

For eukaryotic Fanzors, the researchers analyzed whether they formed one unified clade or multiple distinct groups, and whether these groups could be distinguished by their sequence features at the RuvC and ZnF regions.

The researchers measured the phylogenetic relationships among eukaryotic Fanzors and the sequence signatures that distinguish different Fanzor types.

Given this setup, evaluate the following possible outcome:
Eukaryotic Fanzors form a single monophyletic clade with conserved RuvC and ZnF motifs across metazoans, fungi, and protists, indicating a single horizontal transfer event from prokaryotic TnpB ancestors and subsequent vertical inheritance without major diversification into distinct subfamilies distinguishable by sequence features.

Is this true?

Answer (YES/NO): NO